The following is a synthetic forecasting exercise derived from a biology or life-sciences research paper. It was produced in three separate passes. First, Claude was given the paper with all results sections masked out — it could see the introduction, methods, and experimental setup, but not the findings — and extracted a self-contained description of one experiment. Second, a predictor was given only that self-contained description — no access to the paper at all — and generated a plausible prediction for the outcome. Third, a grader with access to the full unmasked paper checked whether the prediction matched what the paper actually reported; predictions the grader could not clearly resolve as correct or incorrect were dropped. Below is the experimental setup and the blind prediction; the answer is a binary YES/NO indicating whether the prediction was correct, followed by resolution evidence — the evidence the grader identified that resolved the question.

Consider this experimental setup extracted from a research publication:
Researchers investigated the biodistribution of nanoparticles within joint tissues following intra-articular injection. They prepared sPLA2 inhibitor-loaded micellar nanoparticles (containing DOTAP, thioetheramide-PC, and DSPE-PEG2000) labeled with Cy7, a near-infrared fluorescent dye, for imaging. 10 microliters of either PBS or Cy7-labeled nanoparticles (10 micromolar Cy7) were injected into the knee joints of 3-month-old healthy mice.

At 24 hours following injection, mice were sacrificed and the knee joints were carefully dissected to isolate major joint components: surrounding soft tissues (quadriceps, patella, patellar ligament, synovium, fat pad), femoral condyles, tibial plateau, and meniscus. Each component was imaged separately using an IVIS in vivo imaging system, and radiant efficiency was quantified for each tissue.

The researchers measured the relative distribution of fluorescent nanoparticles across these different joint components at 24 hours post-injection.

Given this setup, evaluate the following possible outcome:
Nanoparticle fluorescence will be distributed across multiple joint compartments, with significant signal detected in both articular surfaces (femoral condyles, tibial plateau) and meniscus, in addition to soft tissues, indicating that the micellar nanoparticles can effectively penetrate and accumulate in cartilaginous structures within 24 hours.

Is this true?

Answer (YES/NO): YES